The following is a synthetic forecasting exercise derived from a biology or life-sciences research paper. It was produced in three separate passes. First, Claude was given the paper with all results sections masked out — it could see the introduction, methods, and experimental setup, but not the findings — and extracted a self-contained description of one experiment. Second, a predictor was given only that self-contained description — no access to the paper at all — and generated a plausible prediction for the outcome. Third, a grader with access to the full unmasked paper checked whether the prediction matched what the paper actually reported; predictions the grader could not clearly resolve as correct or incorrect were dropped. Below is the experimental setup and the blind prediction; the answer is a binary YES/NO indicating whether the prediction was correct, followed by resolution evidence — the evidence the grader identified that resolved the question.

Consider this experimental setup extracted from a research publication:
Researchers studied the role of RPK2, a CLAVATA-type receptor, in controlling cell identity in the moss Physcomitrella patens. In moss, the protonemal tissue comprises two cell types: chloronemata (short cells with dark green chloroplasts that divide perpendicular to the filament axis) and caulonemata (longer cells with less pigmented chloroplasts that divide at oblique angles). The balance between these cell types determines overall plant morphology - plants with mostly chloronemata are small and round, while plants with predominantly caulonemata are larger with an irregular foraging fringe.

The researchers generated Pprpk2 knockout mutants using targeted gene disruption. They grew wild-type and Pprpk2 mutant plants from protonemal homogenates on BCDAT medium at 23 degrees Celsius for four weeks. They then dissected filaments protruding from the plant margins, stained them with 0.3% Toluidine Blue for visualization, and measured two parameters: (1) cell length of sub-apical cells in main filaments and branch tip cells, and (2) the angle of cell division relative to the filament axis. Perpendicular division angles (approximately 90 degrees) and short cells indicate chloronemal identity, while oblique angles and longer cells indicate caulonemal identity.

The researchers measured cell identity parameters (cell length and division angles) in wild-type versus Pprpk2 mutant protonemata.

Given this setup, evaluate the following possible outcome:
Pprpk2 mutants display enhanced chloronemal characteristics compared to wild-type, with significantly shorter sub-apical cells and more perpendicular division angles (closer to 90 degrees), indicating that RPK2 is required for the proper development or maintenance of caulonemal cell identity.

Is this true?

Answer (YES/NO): NO